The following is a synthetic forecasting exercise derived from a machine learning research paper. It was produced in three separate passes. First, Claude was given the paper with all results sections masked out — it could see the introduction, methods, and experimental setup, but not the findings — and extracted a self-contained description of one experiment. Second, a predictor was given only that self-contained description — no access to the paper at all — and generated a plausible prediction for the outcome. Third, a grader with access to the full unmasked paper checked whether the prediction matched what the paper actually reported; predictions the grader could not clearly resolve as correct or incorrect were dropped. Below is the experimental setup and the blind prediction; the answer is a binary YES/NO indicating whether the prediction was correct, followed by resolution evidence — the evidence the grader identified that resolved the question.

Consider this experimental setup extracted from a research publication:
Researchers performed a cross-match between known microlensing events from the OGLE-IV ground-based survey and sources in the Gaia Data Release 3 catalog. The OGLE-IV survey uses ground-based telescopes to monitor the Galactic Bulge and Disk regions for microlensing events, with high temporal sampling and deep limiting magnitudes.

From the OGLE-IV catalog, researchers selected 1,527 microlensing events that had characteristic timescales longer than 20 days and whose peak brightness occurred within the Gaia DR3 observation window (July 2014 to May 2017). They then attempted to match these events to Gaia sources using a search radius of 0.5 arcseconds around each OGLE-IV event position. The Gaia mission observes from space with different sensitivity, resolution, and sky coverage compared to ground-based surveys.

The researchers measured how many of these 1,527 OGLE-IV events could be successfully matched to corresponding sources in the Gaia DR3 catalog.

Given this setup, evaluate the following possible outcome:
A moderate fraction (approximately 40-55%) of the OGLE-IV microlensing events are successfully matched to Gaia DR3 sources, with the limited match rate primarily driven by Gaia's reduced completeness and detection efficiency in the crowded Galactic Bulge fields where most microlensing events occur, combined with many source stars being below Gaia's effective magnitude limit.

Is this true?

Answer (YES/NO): NO